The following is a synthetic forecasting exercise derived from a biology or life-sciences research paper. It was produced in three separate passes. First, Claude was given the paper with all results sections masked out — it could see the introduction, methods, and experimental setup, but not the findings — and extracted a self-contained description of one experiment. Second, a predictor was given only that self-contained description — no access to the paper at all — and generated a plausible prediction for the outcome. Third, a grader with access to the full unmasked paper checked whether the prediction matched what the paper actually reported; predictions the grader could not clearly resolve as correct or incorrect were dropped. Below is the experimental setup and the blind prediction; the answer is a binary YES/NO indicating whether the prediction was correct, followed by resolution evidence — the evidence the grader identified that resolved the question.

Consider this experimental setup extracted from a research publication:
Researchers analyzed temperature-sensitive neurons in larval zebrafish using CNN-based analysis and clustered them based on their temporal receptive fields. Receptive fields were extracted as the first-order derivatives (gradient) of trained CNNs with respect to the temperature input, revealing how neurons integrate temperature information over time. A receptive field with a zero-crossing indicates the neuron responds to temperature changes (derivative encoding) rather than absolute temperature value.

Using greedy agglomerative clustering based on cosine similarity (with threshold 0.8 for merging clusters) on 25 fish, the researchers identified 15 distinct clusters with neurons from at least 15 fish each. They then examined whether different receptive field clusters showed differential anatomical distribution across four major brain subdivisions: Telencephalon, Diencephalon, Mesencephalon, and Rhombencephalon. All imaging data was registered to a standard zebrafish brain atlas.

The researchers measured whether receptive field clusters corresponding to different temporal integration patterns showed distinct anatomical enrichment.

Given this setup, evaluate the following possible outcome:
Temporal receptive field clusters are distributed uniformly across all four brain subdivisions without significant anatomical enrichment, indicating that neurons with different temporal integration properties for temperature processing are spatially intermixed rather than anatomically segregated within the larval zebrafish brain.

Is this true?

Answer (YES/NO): NO